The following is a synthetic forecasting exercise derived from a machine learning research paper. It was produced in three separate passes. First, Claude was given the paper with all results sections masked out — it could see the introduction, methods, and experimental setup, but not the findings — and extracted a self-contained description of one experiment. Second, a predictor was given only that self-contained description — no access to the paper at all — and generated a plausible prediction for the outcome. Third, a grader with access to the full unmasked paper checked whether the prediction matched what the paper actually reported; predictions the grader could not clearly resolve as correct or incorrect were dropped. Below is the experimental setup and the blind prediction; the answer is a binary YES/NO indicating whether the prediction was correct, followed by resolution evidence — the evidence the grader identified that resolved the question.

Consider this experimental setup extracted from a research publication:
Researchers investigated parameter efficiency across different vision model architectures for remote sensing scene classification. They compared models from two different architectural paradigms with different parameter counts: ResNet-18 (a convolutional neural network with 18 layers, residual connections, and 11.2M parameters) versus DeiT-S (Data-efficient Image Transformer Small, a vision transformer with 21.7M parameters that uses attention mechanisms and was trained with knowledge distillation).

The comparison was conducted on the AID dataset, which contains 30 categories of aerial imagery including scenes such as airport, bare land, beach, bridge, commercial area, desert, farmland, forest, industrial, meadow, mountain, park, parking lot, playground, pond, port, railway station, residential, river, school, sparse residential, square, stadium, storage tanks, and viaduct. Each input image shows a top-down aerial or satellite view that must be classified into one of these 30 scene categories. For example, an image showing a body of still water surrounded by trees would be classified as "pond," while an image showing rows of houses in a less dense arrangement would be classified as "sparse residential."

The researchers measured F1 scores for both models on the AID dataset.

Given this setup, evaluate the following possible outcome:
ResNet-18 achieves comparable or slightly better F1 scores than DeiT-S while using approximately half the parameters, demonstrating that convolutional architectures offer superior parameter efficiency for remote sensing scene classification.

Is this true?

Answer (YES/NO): YES